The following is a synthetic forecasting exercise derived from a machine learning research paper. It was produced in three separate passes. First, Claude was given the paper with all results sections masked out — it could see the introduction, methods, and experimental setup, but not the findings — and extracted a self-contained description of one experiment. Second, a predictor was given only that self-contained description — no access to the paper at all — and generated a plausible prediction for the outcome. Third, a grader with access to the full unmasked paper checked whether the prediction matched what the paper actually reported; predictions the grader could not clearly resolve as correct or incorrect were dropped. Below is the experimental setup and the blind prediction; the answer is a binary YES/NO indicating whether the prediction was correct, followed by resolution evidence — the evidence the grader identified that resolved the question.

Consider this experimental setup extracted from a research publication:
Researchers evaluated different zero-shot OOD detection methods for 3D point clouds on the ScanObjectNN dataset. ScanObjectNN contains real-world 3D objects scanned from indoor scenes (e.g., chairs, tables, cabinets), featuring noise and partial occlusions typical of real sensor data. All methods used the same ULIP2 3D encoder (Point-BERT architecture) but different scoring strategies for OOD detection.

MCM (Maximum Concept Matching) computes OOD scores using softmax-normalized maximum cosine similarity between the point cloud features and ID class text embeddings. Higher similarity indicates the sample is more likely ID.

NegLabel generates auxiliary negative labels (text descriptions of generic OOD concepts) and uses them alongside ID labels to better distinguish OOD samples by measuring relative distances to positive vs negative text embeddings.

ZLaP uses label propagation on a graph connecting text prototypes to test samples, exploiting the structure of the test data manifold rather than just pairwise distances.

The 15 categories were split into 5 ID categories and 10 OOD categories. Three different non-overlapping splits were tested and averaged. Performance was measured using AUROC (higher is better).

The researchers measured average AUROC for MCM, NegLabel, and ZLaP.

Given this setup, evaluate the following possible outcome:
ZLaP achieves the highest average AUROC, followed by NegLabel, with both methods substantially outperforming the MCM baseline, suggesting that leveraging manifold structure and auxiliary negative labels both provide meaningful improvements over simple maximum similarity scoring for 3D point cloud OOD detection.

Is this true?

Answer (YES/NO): NO